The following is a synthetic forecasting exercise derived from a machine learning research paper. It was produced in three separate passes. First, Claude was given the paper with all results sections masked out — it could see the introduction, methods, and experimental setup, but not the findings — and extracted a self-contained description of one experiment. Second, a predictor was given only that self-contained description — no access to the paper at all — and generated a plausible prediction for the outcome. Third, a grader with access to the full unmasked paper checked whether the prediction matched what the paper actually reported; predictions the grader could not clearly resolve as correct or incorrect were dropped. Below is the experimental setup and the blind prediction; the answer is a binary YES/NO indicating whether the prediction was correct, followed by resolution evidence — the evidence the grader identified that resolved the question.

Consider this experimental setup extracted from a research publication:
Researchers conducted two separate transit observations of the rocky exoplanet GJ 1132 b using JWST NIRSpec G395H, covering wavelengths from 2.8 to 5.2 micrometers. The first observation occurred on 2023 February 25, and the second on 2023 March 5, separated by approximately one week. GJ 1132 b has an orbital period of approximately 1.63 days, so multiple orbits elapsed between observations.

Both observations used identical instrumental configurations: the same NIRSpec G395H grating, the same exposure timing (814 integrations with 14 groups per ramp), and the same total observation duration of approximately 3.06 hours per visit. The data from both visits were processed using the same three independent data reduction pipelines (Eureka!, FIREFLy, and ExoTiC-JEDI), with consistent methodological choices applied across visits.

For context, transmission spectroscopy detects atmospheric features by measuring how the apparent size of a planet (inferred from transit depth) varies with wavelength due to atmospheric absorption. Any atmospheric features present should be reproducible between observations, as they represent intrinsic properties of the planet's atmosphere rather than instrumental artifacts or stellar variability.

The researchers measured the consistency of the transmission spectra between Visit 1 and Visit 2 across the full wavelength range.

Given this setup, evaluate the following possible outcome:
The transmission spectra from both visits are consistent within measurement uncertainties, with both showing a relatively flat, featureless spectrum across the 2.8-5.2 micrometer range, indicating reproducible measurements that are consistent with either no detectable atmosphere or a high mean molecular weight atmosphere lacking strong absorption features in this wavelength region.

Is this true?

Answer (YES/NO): NO